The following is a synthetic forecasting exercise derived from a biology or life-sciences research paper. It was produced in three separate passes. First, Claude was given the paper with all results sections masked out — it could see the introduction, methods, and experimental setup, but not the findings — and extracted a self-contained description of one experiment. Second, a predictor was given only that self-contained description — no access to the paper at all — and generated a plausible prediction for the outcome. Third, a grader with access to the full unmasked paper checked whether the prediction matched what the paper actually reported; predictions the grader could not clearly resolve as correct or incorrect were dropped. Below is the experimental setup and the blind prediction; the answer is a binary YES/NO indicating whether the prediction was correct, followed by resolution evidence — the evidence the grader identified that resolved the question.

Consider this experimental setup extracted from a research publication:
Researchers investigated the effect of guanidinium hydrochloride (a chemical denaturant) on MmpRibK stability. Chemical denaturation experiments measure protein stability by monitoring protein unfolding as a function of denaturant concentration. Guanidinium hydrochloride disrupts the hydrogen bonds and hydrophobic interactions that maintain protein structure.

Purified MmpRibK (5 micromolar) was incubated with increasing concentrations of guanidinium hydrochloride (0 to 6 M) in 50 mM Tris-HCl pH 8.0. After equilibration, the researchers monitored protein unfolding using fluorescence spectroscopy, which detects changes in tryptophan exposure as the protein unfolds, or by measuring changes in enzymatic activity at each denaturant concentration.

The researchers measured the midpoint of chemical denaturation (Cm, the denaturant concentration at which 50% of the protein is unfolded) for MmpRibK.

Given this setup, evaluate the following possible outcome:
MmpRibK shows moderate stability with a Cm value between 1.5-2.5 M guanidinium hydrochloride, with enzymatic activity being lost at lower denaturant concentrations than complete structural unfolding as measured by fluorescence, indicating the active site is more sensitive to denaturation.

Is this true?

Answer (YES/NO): NO